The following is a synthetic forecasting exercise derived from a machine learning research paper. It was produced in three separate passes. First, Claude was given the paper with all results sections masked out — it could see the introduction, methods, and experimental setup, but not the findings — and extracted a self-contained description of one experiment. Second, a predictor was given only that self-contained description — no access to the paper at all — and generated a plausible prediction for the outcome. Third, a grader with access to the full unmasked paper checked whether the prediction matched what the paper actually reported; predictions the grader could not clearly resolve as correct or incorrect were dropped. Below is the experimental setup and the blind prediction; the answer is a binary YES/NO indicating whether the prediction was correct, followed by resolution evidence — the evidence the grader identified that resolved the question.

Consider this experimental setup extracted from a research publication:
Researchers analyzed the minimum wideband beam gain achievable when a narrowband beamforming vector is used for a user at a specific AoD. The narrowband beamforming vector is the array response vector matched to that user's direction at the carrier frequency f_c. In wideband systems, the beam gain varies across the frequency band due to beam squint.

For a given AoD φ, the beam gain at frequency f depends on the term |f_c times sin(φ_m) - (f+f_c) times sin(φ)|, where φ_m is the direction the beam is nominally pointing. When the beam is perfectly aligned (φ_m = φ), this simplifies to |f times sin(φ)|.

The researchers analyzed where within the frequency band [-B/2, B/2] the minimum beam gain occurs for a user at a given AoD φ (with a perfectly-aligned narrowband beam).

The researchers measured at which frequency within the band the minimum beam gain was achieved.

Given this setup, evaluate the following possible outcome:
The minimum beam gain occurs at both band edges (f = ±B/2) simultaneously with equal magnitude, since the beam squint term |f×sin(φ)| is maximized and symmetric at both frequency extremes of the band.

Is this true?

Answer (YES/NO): YES